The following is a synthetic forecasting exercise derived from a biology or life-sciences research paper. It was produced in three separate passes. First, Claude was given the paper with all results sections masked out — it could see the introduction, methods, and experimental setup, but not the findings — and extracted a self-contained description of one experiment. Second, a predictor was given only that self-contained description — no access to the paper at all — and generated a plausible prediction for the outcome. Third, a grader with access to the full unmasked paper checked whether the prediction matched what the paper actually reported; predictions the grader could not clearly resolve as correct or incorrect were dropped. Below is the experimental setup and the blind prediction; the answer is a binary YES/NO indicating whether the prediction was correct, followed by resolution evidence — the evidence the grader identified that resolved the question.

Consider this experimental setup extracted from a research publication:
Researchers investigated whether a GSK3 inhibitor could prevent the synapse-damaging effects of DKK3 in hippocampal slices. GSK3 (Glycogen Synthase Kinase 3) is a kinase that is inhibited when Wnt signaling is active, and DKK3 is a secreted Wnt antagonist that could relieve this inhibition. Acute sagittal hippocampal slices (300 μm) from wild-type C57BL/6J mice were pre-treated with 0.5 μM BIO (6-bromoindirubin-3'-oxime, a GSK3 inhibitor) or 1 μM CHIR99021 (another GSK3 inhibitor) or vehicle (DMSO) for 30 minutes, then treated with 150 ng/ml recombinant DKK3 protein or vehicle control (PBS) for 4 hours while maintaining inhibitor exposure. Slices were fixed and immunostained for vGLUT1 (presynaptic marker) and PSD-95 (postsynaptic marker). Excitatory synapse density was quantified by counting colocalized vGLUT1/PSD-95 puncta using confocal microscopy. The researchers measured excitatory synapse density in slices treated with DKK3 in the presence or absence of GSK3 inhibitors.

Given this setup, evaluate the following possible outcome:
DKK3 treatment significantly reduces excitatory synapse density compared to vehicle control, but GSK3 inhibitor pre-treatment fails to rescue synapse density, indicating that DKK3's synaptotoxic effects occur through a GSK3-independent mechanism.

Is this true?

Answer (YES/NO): NO